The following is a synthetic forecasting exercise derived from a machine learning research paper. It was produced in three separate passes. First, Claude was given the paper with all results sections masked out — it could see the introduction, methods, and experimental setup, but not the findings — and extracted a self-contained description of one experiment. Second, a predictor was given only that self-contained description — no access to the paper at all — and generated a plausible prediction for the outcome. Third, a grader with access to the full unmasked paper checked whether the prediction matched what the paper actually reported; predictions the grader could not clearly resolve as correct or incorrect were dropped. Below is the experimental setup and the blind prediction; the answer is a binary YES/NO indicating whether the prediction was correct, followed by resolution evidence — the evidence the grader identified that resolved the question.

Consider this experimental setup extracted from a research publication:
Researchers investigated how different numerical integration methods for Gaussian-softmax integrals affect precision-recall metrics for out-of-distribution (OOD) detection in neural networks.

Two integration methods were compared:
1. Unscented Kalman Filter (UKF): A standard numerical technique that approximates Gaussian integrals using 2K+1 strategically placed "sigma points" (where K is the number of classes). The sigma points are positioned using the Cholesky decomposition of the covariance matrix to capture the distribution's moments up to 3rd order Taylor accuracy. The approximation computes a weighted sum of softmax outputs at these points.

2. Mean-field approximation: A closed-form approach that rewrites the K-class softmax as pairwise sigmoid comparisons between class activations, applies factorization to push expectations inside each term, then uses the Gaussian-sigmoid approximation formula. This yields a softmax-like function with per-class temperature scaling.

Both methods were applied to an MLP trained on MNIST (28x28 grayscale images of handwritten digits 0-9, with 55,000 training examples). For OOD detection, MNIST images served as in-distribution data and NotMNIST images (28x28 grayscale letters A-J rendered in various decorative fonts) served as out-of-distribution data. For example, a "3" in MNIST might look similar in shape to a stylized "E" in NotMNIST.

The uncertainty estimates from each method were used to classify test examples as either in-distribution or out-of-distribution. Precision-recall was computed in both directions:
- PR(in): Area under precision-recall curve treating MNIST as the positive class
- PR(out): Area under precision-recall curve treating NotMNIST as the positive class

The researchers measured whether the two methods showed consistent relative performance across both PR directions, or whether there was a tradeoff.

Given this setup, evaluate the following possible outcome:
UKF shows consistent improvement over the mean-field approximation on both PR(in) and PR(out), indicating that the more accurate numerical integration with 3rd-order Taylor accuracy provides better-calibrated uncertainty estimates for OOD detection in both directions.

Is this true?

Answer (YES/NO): NO